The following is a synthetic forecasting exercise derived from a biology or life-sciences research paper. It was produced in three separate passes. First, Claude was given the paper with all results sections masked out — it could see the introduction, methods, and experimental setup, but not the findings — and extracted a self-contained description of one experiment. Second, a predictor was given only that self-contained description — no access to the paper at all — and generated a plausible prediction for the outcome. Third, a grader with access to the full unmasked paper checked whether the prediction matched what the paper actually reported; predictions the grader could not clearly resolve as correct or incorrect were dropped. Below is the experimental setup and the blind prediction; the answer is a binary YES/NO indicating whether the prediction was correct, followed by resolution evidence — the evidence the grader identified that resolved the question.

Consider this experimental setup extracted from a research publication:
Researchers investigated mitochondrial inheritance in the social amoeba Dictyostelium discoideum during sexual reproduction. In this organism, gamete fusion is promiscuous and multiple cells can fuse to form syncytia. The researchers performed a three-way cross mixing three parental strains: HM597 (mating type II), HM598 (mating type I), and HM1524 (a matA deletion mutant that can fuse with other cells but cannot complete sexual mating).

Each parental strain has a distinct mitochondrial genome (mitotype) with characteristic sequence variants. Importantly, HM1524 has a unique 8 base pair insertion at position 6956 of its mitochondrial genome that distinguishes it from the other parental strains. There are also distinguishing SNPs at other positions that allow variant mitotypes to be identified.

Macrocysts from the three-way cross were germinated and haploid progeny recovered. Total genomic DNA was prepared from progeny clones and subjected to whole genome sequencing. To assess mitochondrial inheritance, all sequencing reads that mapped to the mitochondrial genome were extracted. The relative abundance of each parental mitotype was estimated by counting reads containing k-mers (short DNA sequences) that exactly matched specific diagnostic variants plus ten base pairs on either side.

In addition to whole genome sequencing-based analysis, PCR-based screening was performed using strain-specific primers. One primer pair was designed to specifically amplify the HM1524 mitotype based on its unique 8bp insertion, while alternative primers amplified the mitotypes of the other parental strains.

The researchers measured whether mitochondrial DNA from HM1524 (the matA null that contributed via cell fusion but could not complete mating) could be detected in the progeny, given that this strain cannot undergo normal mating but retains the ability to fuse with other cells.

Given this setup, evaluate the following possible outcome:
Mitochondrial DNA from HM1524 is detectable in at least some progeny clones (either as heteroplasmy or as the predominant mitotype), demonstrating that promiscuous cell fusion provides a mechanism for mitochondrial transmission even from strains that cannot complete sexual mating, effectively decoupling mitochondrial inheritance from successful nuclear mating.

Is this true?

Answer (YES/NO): YES